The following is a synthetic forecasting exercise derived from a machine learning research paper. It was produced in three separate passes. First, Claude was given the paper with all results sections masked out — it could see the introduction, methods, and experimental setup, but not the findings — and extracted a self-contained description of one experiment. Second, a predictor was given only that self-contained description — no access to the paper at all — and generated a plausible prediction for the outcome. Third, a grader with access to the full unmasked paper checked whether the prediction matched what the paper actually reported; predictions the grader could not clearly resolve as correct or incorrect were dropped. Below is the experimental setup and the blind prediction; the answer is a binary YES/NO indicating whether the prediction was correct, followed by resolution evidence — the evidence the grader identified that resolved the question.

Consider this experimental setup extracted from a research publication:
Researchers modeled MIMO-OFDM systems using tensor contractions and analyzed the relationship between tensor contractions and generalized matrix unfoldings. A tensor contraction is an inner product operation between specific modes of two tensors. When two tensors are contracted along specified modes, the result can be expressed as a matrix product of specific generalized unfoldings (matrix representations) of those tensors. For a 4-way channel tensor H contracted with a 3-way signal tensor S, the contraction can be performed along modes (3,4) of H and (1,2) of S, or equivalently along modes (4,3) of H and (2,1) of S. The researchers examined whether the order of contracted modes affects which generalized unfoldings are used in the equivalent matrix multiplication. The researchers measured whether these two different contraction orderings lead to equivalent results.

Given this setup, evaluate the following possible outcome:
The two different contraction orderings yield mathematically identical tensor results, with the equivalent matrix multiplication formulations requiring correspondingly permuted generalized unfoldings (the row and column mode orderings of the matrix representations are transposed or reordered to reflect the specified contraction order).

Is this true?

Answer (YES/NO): YES